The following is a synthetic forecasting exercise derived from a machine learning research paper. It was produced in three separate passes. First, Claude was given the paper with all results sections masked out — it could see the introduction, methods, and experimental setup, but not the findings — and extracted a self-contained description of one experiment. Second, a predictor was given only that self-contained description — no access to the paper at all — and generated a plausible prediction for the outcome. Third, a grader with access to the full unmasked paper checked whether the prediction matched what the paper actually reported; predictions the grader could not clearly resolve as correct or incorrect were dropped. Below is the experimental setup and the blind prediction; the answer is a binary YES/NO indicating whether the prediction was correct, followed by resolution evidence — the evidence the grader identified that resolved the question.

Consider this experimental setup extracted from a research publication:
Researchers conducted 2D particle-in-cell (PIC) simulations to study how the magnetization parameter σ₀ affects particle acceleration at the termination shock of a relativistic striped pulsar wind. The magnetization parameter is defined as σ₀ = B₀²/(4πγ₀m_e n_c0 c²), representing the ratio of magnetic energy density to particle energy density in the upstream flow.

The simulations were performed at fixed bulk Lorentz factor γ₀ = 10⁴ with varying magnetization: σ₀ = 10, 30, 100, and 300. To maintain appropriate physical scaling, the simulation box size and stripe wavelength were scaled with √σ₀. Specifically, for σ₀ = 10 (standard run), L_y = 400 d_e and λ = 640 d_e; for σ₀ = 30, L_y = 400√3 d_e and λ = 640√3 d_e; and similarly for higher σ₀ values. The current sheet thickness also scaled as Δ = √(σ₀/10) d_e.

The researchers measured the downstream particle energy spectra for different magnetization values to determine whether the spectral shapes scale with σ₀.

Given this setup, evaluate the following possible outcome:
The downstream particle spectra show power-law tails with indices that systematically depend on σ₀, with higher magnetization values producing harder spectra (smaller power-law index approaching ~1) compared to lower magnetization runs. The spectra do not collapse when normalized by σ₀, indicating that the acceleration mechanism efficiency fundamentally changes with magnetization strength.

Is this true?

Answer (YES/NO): NO